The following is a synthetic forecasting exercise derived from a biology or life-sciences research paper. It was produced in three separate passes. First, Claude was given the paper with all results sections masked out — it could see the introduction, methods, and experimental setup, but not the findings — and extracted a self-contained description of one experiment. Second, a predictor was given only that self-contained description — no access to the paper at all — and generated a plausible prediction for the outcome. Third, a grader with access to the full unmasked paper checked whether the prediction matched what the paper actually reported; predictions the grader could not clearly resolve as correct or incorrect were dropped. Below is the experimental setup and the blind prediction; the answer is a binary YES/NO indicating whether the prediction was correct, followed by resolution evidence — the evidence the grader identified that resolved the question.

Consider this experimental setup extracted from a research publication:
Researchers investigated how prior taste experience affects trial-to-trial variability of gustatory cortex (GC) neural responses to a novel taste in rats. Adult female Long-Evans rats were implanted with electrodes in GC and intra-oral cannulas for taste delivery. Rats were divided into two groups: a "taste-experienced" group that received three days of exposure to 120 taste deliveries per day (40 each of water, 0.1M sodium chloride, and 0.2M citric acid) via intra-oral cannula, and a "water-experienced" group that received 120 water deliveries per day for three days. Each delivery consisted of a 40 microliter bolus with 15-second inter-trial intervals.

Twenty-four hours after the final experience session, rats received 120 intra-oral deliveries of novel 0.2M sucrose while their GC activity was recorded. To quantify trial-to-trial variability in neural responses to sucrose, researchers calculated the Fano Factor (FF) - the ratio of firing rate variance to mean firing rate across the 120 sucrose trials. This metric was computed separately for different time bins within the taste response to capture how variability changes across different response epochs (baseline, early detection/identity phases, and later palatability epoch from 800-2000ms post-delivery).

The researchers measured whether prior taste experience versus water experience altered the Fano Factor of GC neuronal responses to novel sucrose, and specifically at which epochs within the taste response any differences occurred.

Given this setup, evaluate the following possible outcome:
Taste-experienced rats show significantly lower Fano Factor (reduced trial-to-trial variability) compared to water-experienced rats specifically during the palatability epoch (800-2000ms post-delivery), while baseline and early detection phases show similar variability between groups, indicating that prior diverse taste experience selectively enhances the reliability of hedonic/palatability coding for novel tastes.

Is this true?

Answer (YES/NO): NO